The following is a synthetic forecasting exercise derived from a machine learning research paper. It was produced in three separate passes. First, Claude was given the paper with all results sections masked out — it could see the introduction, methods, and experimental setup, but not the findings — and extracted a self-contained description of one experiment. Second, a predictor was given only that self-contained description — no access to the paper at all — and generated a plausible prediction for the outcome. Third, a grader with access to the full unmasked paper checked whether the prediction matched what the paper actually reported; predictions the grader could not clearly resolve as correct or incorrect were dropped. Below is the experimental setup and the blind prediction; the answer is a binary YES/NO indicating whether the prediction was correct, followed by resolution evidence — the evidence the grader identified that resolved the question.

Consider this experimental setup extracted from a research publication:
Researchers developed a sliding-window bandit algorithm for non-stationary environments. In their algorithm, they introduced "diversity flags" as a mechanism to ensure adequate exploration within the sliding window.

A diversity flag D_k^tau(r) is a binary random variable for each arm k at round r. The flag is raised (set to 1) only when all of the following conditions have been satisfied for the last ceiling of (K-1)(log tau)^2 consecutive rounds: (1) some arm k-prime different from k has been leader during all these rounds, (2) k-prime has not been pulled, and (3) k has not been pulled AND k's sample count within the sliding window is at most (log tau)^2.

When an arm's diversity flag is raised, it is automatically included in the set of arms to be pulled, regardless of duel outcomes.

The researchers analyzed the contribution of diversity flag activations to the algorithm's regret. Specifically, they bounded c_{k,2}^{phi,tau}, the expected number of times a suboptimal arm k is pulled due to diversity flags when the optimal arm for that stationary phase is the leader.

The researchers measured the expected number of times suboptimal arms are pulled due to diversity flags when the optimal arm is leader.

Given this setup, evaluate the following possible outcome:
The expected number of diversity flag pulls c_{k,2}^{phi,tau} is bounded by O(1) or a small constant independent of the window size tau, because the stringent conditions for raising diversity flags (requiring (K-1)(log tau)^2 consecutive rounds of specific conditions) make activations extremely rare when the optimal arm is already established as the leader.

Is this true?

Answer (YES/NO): NO